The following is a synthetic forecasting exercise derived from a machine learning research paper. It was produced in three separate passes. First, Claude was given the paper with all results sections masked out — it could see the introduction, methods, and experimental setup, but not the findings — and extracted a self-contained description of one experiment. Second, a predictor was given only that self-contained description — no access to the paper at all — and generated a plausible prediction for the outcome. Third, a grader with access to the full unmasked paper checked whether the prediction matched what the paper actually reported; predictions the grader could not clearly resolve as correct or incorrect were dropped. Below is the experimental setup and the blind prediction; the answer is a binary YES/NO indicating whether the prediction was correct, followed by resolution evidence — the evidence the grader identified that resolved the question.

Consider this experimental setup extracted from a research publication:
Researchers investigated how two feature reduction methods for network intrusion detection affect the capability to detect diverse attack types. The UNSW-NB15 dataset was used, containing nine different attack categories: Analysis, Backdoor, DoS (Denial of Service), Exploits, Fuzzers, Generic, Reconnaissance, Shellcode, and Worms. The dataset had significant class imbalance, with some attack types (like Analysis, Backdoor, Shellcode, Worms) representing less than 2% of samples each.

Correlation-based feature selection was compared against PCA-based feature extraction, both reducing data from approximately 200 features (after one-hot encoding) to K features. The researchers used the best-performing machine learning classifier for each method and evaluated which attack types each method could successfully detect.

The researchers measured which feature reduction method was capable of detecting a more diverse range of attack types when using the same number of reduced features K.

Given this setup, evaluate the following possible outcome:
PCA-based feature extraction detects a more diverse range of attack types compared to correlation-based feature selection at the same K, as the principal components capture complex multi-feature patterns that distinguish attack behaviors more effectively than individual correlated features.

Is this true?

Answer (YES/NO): YES